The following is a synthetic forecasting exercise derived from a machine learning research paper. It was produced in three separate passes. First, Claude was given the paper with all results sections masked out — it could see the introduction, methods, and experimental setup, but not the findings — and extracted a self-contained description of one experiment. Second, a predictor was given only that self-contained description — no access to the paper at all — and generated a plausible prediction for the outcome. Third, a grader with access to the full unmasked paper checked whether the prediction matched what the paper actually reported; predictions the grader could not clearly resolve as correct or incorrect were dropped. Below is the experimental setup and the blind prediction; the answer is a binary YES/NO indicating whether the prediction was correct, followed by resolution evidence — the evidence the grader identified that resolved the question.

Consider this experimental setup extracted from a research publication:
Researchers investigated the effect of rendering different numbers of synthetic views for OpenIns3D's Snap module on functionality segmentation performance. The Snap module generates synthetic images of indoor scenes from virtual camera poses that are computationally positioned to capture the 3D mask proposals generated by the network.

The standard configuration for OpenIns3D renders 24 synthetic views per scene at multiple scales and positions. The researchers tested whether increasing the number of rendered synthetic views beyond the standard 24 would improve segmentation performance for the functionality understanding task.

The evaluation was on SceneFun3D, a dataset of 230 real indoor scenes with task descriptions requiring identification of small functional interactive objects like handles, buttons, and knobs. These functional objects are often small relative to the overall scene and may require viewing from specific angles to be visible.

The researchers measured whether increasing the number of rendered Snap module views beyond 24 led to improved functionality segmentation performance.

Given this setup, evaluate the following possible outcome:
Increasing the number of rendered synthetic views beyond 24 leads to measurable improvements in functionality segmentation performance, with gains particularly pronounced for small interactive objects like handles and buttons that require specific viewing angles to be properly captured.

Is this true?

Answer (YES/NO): NO